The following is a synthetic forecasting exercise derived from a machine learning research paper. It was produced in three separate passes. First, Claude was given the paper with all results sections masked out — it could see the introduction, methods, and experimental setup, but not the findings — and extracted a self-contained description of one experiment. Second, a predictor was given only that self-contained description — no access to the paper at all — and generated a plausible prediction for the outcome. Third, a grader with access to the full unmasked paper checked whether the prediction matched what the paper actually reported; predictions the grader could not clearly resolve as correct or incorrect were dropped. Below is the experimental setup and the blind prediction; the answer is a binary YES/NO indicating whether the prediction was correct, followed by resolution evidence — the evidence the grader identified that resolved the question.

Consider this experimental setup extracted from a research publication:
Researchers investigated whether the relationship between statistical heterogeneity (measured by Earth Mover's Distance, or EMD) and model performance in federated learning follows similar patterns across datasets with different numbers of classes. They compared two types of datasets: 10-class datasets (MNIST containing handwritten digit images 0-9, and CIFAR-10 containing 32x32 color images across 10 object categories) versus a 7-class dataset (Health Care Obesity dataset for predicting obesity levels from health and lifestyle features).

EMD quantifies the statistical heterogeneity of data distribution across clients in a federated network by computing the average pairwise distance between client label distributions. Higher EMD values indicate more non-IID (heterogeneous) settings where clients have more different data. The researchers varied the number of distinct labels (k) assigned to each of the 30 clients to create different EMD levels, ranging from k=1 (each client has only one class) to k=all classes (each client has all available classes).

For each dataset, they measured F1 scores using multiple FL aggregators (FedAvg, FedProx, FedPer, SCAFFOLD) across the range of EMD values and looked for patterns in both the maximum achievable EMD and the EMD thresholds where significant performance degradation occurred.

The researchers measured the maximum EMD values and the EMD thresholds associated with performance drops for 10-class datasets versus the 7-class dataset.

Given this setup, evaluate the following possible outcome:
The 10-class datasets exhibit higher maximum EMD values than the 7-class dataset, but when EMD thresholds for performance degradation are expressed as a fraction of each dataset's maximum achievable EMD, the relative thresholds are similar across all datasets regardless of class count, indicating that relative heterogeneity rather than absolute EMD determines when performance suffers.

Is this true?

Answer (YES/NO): NO